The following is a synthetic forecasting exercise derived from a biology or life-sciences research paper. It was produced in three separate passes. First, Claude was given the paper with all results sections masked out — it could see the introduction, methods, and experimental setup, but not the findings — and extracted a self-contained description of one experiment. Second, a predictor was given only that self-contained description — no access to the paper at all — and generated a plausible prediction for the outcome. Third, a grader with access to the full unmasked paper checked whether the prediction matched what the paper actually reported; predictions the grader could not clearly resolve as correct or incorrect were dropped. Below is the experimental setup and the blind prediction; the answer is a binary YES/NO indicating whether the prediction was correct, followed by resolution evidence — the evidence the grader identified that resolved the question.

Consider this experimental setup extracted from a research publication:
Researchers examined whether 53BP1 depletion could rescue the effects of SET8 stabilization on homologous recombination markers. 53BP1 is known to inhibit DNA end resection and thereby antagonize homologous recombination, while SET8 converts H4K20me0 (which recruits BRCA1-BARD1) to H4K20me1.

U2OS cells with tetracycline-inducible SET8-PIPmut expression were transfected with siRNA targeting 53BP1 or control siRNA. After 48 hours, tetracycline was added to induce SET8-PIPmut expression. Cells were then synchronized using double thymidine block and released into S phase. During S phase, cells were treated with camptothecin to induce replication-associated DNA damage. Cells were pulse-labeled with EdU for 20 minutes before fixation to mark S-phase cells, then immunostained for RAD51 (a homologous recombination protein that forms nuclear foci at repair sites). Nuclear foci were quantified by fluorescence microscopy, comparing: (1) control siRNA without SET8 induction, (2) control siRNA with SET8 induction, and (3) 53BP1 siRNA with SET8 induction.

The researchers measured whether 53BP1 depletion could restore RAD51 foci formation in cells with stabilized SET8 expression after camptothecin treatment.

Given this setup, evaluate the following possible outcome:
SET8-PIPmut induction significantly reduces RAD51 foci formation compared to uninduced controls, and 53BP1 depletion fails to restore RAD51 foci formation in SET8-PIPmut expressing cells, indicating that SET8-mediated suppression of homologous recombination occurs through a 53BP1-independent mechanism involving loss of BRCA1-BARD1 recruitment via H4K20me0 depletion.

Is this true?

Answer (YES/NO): NO